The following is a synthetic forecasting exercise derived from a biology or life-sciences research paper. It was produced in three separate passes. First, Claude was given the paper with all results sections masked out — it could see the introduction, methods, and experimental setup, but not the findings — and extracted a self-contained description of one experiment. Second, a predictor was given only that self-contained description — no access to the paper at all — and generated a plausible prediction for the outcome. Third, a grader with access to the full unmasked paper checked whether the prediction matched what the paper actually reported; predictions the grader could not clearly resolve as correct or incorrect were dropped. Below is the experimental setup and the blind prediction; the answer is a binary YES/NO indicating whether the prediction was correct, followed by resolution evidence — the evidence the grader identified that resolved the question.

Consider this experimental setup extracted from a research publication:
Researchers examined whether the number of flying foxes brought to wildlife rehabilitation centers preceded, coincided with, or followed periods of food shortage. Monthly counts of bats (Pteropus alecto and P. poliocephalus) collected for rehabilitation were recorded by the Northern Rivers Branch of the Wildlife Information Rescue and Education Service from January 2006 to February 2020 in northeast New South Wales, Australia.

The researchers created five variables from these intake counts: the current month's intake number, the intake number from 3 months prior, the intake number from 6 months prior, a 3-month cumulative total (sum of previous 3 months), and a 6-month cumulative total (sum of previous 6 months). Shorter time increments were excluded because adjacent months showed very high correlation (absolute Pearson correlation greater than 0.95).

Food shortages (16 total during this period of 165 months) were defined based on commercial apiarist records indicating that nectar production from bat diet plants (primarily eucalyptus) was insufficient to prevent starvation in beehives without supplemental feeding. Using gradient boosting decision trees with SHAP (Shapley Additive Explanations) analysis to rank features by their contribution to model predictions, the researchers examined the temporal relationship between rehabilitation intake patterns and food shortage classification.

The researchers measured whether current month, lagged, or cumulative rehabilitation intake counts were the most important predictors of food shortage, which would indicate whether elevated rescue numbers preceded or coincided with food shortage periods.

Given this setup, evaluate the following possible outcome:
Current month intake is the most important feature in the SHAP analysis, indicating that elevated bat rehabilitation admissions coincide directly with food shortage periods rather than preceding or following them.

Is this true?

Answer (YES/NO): NO